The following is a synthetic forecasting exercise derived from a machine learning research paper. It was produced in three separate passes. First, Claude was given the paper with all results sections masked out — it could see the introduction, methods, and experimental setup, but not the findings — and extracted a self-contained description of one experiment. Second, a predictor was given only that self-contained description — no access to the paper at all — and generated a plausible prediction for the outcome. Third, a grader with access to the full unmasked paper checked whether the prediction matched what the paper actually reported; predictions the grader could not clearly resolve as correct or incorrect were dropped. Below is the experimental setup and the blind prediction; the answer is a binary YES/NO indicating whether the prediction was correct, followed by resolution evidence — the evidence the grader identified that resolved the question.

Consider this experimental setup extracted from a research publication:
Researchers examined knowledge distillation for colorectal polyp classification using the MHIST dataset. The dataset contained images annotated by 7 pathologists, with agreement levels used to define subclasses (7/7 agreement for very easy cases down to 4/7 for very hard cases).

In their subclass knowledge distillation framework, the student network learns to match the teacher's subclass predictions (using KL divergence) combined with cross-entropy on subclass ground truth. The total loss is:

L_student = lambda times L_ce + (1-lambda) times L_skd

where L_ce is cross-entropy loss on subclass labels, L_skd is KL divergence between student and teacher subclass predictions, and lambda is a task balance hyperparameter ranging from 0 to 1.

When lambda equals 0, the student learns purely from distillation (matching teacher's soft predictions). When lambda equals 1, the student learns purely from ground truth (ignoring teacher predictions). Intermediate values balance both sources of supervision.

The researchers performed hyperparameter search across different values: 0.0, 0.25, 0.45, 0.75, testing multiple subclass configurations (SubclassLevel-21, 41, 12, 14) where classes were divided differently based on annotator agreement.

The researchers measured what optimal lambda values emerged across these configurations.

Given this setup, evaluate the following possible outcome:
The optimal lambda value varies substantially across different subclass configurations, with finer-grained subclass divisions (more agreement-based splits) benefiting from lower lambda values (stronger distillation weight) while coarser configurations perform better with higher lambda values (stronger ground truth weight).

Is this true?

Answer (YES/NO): NO